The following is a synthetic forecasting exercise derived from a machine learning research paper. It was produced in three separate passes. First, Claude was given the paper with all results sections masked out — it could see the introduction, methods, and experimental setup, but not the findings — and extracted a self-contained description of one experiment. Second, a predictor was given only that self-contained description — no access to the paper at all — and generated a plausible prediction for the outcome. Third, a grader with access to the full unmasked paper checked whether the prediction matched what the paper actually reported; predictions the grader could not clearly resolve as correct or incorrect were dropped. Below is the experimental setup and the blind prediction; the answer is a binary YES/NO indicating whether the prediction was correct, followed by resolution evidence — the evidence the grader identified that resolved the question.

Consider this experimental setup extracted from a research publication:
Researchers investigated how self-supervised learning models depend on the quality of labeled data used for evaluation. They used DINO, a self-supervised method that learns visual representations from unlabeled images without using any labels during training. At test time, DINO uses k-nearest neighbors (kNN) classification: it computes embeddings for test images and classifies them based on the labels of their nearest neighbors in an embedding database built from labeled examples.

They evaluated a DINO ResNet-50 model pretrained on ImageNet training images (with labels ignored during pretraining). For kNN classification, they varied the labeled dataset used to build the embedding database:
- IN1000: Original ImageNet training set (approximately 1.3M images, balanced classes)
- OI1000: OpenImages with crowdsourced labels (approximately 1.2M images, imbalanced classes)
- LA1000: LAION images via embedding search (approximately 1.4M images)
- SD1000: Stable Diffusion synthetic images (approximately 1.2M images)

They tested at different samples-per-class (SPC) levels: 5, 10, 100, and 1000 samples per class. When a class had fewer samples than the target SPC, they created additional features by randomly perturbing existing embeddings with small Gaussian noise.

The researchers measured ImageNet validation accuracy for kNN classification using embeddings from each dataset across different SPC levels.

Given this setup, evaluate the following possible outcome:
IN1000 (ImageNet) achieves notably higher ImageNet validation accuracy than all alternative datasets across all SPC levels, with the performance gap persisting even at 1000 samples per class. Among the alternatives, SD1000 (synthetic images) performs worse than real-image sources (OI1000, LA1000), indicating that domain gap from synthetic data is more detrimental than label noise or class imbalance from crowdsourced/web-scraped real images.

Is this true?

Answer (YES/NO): NO